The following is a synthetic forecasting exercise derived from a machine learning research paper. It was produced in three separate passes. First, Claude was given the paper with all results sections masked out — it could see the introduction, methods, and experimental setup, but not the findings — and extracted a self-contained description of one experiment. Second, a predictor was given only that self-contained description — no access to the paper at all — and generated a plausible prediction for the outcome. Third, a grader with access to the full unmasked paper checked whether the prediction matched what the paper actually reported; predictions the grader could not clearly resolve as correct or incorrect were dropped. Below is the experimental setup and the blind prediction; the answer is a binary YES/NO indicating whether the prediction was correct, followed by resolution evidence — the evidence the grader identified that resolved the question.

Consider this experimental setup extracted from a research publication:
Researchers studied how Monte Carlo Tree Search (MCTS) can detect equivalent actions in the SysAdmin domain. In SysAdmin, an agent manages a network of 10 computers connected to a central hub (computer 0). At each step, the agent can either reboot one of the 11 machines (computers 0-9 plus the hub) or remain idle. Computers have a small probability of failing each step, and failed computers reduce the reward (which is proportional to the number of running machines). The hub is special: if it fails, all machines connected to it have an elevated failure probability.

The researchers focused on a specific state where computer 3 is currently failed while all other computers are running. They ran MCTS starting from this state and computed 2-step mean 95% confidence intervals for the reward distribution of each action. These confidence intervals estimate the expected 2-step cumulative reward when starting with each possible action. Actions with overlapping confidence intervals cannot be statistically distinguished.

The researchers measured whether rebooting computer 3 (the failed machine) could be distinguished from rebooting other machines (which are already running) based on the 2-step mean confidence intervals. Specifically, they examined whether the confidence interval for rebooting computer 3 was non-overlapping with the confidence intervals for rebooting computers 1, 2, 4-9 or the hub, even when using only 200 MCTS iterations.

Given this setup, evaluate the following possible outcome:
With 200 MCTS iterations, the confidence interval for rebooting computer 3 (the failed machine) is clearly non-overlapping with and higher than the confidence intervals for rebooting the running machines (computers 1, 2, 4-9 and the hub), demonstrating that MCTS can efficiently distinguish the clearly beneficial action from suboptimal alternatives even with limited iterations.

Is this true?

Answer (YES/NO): YES